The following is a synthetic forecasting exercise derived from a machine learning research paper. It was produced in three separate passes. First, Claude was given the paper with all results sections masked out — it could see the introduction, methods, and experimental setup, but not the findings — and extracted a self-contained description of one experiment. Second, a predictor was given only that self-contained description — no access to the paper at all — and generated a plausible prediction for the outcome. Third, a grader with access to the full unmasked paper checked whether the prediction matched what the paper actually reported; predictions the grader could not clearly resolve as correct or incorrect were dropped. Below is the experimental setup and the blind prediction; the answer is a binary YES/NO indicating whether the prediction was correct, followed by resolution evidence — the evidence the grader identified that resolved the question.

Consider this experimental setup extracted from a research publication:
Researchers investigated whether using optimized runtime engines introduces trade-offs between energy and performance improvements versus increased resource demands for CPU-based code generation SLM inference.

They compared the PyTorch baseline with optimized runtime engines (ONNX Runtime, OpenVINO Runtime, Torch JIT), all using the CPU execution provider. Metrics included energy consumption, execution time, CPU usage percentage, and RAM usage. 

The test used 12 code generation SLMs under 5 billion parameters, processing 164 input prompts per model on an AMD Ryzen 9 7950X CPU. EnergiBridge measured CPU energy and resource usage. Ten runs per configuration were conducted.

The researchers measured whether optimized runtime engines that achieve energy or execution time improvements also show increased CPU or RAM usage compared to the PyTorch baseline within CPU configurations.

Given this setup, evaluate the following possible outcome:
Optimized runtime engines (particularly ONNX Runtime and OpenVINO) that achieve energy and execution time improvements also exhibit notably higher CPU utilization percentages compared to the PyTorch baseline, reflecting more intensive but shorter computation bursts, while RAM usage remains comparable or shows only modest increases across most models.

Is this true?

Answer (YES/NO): NO